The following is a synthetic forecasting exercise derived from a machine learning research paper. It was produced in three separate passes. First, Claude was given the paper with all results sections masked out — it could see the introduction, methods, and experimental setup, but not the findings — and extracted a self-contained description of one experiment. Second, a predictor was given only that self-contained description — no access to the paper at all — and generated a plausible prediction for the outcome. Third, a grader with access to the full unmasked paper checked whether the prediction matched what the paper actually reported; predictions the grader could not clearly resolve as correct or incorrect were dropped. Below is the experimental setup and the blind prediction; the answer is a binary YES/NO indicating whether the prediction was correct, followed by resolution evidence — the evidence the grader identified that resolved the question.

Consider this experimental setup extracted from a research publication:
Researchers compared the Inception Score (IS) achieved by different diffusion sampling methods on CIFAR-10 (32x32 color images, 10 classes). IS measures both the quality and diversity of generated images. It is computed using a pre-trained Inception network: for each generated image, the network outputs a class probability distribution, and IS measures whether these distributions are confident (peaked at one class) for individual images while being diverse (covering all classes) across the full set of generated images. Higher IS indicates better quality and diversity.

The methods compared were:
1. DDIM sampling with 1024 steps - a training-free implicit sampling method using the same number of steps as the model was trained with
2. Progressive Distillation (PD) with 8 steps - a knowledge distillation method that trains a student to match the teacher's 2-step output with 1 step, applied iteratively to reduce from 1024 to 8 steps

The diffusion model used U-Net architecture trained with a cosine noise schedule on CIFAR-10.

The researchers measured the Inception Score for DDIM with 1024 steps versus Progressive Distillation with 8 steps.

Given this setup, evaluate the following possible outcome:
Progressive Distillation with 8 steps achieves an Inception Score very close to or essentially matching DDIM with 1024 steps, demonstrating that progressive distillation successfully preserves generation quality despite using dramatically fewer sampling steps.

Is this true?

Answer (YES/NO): YES